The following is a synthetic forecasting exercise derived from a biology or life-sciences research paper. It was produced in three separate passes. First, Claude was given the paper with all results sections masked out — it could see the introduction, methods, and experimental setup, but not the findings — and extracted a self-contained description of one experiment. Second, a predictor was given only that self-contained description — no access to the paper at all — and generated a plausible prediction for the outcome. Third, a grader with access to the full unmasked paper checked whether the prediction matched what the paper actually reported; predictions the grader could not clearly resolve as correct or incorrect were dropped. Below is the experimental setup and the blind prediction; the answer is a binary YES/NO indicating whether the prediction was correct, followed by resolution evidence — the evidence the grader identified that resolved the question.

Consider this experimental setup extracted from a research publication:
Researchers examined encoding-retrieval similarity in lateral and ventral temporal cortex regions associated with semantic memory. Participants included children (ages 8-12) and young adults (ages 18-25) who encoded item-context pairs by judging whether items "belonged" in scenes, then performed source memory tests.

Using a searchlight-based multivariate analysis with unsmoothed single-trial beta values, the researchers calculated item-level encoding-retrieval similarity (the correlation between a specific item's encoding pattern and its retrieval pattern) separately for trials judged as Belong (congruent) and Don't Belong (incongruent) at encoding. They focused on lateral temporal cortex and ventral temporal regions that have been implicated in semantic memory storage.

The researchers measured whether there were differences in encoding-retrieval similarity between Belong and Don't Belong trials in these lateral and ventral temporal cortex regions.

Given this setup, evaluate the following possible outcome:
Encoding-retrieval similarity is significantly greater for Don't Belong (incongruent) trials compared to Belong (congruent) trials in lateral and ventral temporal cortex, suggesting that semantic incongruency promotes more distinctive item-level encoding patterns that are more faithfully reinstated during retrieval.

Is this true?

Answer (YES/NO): NO